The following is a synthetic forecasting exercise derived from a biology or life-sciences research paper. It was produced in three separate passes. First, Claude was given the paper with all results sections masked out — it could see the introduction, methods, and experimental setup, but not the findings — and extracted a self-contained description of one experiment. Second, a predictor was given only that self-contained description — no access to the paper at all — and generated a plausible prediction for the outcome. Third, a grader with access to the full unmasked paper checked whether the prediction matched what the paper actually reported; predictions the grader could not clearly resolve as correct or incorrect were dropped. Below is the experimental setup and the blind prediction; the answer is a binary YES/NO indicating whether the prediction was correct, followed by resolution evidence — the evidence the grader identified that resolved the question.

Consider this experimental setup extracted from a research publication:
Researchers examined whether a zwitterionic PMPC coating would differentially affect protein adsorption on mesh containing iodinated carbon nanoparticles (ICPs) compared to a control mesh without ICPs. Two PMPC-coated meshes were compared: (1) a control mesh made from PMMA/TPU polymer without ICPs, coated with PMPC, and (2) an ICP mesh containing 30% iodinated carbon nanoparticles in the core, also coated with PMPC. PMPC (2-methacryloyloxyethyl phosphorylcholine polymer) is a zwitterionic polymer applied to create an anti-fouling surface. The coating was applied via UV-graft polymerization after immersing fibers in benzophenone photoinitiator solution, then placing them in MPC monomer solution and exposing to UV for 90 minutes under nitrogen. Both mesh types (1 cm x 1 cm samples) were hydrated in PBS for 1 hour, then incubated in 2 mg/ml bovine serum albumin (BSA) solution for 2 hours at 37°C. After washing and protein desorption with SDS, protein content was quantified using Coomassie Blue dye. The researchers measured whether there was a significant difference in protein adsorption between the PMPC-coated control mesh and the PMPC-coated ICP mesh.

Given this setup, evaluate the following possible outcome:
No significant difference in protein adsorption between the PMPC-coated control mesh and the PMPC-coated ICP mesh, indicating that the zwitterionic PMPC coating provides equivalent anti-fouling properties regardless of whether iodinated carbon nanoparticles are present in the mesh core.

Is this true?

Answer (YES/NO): NO